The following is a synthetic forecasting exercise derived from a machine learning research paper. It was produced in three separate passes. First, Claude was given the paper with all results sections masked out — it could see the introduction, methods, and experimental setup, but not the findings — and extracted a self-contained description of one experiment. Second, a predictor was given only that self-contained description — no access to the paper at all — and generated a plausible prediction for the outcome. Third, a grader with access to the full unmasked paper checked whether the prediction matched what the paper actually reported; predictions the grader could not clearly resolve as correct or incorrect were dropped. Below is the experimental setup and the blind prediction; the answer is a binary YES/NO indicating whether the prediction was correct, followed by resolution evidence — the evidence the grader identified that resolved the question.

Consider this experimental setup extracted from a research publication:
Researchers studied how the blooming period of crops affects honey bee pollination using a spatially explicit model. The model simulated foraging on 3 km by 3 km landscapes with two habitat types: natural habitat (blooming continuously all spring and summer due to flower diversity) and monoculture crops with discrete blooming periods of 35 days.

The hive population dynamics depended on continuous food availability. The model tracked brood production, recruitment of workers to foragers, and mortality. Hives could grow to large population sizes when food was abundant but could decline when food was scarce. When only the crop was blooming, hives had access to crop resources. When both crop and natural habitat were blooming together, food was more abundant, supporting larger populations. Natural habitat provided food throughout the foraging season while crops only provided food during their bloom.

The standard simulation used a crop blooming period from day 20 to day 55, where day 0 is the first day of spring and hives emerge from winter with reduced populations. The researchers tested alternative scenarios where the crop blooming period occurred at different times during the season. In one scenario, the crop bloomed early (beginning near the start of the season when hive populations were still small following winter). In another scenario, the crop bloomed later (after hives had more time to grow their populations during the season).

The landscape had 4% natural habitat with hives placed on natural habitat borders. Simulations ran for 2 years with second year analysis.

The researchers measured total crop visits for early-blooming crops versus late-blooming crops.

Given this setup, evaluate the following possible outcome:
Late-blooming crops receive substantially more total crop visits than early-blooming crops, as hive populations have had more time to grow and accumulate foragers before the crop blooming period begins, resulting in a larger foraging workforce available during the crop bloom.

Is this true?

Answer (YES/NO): YES